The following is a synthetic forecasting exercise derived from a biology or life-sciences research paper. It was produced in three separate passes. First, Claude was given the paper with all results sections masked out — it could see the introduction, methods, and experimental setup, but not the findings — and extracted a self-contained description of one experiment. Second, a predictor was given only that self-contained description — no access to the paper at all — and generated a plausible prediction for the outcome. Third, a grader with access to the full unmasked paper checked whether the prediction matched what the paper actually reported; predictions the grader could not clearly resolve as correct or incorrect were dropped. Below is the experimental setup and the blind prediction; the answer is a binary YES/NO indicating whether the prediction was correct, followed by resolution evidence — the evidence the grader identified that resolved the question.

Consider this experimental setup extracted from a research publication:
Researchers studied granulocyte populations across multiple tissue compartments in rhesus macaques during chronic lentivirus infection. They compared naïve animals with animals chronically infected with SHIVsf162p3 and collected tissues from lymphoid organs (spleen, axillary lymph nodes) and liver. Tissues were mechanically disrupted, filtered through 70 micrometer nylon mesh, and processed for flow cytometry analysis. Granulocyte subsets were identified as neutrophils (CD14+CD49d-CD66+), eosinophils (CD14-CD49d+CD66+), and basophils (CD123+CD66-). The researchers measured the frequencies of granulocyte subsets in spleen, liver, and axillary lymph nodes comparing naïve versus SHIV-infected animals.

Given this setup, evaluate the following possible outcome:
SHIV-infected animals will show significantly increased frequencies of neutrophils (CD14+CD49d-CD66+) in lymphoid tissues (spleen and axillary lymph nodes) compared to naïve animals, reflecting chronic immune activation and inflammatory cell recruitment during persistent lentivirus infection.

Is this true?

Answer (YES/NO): NO